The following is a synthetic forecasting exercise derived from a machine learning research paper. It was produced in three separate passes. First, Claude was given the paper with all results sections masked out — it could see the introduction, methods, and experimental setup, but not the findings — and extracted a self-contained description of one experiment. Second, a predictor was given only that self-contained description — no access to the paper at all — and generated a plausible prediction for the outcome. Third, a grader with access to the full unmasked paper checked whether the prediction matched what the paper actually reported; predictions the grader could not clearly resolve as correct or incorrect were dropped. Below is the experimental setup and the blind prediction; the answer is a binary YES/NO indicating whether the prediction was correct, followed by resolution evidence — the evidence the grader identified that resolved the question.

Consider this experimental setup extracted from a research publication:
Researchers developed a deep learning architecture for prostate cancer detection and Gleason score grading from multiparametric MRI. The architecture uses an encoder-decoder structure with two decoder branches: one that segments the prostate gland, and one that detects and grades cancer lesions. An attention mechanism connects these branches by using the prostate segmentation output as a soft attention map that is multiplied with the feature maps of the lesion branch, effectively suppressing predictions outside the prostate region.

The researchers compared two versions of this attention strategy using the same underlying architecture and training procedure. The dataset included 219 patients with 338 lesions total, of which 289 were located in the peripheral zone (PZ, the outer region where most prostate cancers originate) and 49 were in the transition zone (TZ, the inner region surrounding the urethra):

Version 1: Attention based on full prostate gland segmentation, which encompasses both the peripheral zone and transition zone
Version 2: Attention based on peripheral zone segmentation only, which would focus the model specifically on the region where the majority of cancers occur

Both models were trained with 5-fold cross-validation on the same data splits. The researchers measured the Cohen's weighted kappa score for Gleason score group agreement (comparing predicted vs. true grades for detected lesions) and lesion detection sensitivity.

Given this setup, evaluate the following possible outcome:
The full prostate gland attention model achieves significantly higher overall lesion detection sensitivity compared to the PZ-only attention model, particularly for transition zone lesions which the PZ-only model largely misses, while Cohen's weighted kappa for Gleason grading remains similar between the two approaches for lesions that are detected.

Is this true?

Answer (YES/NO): NO